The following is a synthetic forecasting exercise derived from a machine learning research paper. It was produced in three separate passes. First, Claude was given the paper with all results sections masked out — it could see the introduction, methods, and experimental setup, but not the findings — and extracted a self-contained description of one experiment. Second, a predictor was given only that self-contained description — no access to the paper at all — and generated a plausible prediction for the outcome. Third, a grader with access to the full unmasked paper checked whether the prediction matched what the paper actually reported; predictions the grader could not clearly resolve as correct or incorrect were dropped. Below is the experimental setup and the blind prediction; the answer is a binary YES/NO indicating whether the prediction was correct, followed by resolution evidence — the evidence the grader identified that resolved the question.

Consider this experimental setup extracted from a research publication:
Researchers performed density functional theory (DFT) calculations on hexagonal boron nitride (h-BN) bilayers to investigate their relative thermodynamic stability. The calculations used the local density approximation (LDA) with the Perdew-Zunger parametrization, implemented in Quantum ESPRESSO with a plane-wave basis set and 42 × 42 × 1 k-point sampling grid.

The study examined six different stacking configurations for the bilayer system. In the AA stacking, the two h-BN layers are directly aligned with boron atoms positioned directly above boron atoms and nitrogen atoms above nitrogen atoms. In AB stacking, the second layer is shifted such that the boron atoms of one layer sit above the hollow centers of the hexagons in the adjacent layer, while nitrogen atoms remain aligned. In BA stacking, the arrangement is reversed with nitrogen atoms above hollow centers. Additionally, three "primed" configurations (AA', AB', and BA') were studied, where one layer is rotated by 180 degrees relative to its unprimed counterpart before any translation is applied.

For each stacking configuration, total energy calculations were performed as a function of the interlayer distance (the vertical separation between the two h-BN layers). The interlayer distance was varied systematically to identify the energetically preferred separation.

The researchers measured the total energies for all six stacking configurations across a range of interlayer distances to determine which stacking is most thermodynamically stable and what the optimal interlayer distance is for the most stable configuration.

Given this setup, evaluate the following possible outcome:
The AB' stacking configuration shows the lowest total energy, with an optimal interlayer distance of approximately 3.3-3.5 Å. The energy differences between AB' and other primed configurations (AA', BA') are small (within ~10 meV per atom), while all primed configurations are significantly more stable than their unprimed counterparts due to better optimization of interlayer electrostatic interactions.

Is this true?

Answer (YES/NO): NO